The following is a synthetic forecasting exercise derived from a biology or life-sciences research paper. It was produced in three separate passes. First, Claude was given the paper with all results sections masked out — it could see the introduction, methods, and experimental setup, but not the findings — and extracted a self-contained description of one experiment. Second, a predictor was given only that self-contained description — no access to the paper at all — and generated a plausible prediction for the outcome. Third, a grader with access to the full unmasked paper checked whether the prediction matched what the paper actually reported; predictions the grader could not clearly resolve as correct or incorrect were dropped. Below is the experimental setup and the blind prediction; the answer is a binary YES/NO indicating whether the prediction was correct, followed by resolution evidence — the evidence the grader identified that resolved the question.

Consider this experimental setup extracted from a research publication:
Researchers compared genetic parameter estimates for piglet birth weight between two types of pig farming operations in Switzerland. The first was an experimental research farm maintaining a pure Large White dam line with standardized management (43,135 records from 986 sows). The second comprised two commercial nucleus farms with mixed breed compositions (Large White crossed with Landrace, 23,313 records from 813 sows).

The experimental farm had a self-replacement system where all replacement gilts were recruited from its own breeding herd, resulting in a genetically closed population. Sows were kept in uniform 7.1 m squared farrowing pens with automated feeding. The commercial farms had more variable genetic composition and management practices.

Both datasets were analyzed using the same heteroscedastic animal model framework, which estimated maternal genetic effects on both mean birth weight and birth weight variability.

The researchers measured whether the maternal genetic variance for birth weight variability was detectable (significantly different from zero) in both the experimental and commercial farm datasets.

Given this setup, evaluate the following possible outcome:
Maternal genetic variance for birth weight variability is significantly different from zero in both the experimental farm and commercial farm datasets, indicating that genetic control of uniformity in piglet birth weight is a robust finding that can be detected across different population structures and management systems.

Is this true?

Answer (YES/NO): YES